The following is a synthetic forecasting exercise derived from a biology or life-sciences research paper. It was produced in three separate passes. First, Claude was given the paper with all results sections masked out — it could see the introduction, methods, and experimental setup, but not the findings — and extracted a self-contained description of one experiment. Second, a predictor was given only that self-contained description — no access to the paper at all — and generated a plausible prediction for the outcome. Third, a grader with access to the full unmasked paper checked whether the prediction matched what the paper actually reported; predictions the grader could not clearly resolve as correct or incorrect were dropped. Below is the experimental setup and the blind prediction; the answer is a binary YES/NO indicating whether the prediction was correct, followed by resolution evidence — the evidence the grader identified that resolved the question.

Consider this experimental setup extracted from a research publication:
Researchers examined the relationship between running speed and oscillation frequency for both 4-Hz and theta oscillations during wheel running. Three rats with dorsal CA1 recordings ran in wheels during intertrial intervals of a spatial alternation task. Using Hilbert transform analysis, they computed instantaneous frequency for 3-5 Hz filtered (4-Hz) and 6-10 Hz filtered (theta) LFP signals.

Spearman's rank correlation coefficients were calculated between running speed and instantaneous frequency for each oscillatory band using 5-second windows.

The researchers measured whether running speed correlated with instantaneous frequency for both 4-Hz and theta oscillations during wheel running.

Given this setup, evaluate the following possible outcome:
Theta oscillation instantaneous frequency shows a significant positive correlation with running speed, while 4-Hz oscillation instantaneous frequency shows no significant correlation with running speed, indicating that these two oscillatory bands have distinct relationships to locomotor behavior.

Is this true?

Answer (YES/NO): NO